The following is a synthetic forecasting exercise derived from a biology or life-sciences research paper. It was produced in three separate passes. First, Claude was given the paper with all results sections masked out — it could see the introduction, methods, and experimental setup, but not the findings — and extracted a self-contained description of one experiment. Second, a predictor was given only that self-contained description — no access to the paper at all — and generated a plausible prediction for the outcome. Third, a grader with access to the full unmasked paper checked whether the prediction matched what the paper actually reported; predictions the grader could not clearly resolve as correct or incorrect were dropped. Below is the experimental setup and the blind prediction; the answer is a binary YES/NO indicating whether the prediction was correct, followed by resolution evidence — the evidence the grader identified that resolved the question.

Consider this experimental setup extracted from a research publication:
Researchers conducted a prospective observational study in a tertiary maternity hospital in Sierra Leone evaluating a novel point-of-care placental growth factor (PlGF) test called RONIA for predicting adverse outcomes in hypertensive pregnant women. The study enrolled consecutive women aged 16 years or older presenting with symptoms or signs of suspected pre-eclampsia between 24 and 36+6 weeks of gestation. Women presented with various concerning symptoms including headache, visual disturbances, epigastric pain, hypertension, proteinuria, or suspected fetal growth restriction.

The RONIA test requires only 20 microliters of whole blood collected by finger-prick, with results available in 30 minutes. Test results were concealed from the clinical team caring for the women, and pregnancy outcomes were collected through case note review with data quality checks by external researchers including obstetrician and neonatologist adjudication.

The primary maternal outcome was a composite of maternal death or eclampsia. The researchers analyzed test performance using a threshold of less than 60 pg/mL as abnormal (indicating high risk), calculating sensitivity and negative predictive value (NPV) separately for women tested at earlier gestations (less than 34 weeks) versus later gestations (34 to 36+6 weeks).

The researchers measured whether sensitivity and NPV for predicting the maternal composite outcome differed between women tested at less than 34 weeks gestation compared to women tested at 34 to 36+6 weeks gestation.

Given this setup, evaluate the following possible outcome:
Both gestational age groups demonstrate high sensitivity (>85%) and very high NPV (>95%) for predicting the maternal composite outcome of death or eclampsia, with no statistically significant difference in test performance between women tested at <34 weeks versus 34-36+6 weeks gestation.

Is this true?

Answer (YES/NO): NO